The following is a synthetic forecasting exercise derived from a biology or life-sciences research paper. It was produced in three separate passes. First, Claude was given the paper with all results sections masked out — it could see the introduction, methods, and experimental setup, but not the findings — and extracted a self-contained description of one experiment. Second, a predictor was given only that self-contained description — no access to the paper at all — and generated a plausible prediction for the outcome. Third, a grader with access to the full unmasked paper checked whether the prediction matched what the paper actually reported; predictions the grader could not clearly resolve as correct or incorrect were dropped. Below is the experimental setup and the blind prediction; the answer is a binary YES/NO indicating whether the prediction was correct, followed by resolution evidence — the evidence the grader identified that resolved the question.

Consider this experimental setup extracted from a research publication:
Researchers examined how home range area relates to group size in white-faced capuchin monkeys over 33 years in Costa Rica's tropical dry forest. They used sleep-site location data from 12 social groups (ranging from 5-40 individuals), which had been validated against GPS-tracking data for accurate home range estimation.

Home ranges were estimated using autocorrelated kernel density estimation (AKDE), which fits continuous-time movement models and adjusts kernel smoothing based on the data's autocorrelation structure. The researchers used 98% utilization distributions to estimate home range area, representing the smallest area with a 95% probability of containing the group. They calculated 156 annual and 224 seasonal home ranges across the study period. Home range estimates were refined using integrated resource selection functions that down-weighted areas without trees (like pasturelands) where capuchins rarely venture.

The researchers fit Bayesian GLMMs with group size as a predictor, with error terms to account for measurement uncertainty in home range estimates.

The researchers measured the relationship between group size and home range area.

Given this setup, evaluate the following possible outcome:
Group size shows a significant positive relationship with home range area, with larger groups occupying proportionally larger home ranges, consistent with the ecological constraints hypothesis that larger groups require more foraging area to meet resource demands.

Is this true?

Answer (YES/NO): YES